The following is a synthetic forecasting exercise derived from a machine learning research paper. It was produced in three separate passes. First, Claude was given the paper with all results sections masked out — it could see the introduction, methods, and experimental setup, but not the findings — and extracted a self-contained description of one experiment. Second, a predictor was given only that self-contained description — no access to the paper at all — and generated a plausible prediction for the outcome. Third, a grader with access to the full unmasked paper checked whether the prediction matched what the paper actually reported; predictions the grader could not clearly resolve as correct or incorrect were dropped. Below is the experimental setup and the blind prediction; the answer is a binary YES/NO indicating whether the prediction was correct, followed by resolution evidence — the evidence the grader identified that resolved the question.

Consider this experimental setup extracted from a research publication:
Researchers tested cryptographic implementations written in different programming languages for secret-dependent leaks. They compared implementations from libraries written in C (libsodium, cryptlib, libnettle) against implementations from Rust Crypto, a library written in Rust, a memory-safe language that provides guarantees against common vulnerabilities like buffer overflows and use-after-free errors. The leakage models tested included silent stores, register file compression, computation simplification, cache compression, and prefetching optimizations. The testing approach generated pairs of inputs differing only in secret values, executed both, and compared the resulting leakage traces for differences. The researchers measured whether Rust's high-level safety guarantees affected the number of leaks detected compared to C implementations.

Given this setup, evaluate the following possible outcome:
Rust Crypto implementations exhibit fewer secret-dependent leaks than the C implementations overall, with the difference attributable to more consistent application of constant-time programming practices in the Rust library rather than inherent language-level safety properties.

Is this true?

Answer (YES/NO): NO